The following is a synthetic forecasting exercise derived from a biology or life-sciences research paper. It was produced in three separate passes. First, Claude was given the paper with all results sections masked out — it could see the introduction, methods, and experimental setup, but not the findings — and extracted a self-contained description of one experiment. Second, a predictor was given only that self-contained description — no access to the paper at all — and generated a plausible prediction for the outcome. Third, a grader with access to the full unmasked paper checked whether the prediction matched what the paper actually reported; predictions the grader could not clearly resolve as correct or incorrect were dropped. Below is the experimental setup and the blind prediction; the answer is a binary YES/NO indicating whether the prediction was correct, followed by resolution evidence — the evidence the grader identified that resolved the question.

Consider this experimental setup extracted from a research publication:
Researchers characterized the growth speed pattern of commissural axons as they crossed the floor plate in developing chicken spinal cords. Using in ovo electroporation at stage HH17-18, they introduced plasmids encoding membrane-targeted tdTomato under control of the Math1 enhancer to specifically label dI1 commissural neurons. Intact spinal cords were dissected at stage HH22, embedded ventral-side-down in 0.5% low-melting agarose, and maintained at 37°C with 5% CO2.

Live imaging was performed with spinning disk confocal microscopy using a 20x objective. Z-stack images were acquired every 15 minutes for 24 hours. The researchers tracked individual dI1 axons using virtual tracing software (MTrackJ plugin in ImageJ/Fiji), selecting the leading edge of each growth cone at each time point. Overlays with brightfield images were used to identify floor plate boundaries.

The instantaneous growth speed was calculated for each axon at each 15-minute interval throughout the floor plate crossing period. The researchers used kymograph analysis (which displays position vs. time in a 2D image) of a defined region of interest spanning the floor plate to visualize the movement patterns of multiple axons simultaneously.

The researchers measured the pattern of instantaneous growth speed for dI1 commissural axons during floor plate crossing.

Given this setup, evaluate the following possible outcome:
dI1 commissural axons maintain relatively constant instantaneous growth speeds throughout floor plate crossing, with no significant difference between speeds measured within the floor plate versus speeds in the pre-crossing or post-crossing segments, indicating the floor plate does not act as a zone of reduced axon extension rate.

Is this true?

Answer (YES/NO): NO